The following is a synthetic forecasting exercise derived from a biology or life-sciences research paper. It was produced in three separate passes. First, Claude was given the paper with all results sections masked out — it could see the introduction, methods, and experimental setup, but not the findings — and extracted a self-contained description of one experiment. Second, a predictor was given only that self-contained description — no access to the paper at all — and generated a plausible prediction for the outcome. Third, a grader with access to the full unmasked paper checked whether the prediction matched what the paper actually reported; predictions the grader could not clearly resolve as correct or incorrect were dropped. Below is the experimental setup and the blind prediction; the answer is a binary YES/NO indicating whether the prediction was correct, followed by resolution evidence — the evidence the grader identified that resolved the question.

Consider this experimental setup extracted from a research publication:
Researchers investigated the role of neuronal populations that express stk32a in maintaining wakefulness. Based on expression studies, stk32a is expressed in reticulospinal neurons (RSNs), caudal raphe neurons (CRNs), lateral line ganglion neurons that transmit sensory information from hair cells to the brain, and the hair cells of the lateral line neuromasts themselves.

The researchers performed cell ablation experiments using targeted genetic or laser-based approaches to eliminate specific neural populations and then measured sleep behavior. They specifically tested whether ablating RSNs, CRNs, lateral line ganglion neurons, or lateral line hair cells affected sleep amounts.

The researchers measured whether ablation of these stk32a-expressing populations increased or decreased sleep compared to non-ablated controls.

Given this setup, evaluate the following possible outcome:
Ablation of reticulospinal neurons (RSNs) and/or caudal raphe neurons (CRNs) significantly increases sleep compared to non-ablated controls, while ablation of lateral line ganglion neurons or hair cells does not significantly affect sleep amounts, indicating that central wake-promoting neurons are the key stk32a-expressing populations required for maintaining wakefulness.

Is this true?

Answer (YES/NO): NO